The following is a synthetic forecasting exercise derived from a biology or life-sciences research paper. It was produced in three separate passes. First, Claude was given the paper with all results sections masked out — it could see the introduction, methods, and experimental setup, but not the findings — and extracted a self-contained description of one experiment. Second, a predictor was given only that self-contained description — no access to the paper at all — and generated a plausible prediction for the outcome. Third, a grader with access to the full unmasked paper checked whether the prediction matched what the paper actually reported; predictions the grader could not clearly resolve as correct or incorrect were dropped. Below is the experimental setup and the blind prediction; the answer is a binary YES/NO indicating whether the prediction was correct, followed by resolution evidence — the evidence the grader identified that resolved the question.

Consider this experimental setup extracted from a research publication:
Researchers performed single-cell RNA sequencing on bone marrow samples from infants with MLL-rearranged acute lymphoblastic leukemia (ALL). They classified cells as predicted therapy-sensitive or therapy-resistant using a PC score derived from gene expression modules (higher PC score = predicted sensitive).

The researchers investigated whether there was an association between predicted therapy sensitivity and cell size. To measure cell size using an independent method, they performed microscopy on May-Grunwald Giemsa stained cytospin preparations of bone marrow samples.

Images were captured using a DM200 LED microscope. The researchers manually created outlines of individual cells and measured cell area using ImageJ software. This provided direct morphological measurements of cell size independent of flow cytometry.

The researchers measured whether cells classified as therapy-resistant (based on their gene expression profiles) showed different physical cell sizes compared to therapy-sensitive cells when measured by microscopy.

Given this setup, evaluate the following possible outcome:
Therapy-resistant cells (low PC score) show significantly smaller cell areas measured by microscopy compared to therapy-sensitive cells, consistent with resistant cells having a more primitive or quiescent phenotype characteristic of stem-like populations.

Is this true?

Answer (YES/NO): YES